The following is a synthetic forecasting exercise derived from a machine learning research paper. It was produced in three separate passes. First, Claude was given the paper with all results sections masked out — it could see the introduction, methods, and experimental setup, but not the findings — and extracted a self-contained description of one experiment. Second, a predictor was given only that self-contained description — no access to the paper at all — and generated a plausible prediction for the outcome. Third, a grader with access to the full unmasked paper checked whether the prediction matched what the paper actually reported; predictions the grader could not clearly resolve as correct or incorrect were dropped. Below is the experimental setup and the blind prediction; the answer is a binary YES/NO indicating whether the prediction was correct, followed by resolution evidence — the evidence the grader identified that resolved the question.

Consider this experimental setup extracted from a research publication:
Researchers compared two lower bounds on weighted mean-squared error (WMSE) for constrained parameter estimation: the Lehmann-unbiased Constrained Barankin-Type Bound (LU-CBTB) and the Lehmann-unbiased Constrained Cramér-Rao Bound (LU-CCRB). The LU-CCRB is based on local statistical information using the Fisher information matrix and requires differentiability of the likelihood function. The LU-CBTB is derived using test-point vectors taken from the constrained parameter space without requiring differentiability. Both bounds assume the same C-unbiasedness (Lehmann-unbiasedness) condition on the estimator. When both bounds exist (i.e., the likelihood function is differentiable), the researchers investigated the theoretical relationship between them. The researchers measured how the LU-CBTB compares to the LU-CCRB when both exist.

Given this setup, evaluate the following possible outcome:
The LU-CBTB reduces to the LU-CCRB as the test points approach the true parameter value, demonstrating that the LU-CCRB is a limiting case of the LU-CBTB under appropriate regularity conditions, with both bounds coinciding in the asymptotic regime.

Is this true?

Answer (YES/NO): YES